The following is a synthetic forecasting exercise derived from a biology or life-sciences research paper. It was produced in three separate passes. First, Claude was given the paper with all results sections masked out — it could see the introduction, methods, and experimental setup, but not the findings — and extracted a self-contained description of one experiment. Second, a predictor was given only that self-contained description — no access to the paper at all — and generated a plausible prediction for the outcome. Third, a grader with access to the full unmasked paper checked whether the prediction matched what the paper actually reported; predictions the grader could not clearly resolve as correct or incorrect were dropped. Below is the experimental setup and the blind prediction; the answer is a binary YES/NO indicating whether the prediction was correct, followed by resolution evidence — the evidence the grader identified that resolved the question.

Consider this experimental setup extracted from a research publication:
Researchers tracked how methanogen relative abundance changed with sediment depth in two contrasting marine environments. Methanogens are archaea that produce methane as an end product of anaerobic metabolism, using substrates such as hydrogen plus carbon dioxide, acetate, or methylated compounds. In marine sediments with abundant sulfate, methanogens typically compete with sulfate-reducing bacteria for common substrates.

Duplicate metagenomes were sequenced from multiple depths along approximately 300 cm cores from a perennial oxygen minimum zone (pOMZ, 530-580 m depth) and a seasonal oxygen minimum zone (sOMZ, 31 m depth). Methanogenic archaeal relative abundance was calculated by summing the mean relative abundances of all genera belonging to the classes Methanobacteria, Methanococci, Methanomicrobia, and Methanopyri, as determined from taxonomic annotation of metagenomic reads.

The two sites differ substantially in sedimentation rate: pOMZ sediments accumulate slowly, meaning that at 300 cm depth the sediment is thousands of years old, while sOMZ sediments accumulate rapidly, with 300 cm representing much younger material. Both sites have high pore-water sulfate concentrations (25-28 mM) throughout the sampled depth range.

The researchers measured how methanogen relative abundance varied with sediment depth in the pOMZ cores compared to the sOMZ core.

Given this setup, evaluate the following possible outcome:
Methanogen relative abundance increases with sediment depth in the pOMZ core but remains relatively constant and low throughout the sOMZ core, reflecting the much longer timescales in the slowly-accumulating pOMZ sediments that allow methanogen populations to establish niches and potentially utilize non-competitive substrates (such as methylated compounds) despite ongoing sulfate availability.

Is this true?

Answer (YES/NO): NO